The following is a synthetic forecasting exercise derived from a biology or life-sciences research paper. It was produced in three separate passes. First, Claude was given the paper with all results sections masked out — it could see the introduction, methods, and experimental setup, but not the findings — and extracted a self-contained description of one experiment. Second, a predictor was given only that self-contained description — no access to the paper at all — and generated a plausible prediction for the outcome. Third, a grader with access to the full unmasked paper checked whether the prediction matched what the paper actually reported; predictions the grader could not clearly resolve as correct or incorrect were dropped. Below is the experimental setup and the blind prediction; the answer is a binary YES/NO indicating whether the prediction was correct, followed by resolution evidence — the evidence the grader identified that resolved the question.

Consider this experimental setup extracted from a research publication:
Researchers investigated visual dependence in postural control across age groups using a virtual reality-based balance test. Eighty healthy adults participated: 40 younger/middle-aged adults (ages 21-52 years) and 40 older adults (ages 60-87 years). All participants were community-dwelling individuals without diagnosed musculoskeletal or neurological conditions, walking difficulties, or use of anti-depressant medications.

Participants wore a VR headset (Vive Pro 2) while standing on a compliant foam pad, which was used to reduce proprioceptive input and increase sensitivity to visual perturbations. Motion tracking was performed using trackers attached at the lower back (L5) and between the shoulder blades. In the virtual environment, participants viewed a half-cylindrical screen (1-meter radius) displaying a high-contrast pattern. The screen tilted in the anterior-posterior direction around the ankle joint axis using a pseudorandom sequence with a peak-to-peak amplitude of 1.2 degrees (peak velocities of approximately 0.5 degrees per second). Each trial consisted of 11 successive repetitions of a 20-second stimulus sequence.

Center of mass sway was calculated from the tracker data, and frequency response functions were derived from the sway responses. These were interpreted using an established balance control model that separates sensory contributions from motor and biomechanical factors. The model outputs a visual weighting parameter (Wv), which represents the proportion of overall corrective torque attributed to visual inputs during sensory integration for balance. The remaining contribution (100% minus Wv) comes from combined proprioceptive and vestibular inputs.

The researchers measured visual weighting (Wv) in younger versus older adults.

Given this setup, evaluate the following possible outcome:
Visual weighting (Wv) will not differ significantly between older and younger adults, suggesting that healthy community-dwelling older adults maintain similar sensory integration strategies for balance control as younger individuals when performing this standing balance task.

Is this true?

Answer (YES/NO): NO